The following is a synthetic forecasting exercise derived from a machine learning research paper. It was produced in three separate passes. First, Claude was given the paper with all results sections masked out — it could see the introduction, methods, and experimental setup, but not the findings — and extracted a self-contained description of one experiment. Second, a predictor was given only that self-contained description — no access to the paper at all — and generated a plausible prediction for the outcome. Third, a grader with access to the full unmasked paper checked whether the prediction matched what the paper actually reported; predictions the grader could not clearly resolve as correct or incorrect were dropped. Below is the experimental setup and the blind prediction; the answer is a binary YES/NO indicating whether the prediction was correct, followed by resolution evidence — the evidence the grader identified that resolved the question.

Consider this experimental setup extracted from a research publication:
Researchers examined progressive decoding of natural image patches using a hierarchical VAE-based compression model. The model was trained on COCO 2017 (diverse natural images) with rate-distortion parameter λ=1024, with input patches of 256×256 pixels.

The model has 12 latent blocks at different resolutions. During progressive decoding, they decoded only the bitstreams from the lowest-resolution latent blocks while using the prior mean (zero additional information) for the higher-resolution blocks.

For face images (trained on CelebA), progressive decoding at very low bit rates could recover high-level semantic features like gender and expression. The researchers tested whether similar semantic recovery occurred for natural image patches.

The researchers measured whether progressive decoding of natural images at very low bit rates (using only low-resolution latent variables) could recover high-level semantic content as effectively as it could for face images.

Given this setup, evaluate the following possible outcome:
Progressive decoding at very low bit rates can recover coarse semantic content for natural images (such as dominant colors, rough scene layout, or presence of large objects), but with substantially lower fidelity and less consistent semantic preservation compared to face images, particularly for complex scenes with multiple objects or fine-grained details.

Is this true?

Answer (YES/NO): NO